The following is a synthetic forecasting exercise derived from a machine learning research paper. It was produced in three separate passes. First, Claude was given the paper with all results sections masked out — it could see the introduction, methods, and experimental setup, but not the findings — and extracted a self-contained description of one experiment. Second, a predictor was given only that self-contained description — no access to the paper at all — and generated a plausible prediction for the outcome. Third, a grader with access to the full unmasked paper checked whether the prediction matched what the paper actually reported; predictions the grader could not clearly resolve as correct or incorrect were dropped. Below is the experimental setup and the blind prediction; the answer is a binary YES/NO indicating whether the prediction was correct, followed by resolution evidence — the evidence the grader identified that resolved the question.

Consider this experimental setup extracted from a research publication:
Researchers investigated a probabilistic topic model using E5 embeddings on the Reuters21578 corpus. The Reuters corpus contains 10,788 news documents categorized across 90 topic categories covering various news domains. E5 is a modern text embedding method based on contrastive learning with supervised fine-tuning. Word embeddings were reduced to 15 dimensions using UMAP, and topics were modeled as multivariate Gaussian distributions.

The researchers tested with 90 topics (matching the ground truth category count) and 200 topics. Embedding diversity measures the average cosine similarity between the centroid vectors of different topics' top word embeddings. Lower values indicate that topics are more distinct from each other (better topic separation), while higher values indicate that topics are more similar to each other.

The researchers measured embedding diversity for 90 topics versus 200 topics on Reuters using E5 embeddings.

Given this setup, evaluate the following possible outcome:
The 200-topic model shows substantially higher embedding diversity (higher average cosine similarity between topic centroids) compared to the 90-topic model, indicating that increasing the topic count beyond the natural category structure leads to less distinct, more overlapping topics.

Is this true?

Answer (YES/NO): NO